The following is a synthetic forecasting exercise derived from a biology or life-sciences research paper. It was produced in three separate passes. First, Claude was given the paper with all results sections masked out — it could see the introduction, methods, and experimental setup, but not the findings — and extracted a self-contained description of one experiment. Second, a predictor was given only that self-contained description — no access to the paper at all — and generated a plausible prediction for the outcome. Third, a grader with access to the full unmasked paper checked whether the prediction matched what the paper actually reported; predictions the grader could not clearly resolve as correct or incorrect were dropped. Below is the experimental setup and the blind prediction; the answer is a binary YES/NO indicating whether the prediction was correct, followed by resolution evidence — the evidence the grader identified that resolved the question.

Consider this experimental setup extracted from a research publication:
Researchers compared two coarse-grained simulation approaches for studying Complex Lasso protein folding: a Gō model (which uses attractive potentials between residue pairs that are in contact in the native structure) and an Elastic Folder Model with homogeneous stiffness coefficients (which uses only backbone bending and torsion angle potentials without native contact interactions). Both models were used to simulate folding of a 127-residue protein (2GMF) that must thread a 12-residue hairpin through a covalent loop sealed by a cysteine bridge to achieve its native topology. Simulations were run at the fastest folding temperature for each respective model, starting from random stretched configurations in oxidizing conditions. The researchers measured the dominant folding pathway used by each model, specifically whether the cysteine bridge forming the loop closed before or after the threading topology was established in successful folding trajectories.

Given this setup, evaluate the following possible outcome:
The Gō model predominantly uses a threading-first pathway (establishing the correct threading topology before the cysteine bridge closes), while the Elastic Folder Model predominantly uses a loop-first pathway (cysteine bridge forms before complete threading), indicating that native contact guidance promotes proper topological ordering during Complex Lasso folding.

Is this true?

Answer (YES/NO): YES